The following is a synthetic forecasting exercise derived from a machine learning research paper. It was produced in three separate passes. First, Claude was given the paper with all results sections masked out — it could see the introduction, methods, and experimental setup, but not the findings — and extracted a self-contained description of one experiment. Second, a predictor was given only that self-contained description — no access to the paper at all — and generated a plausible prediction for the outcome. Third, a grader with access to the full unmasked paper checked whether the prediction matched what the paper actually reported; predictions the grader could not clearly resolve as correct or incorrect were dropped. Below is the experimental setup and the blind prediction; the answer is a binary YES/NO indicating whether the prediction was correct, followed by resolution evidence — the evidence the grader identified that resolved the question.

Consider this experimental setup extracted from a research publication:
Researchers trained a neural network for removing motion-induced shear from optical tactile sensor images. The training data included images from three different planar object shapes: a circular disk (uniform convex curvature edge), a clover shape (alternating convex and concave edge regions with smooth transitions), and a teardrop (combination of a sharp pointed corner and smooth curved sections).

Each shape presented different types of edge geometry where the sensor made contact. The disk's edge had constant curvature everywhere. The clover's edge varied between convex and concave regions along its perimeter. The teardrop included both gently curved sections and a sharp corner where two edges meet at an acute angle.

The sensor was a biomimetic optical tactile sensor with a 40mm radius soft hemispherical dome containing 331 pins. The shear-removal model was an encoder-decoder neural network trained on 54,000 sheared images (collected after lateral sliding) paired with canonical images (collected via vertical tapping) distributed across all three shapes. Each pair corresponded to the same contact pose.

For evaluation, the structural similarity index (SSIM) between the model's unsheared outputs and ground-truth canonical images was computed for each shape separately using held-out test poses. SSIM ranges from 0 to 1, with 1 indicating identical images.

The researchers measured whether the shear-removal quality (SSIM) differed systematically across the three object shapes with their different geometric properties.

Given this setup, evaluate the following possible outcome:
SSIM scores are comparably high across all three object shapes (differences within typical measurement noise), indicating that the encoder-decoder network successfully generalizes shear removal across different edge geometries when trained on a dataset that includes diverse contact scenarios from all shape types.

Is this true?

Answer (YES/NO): YES